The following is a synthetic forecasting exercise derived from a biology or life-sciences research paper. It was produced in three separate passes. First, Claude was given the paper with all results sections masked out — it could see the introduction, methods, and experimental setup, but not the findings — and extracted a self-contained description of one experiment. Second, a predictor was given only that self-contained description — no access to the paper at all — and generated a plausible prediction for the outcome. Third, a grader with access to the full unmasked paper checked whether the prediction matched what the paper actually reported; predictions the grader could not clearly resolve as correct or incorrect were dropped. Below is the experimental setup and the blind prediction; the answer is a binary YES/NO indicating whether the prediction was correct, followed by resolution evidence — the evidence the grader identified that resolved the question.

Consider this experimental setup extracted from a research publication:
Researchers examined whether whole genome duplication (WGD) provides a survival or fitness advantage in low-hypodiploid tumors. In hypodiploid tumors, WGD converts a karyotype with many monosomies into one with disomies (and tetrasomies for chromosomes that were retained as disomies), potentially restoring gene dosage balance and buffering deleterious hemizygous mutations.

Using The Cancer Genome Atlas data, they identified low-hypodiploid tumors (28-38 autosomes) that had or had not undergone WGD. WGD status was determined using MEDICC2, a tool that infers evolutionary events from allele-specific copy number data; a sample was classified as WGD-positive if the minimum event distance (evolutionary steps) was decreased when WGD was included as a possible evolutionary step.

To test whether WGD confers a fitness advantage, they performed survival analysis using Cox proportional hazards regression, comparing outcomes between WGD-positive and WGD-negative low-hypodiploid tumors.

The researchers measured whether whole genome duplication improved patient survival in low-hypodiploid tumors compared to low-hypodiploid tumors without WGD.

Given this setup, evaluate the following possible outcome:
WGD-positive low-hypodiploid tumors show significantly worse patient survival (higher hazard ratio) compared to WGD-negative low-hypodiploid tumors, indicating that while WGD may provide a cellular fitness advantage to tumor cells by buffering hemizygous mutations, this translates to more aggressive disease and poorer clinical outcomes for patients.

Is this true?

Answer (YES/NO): NO